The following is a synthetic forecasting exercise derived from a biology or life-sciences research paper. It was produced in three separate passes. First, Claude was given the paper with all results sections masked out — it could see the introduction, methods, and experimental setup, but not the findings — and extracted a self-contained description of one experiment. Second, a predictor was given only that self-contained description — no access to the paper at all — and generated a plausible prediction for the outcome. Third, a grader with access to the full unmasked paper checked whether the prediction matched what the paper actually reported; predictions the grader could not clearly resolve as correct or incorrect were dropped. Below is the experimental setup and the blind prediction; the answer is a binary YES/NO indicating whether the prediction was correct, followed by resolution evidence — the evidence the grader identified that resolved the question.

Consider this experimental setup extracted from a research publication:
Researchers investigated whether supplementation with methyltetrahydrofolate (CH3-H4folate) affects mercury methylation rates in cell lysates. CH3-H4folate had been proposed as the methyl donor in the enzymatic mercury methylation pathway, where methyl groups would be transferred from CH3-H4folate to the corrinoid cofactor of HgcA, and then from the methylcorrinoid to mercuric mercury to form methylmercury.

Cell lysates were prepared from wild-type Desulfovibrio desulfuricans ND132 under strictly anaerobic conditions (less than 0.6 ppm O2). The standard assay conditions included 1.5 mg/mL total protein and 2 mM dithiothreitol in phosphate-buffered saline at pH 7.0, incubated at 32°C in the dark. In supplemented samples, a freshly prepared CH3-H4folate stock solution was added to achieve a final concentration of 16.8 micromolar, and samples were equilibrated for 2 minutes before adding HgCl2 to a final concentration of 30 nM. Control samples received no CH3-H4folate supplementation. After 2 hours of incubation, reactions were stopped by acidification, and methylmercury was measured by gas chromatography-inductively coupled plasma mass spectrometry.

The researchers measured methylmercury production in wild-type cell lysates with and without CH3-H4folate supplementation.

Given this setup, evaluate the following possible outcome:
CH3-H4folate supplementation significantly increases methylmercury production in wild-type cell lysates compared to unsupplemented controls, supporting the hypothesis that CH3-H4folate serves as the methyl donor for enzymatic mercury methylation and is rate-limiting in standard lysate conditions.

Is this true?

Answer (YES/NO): NO